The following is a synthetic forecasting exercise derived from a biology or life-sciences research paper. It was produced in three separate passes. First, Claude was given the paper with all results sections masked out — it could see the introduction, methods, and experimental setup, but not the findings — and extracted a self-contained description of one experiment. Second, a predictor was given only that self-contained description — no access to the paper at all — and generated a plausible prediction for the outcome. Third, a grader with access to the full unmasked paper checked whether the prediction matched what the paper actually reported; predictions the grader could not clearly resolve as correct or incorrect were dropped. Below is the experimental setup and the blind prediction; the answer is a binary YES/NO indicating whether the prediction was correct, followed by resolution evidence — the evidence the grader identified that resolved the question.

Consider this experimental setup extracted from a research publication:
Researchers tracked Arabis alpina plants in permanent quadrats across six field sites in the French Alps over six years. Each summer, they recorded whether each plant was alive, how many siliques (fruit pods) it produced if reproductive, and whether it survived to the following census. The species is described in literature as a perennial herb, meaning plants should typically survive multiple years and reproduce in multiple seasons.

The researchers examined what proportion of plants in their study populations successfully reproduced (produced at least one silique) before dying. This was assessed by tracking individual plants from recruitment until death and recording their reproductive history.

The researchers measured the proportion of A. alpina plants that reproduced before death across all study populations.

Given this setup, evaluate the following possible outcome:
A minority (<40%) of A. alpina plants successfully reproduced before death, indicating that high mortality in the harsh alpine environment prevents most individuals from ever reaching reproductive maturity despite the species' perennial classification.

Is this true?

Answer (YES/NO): NO